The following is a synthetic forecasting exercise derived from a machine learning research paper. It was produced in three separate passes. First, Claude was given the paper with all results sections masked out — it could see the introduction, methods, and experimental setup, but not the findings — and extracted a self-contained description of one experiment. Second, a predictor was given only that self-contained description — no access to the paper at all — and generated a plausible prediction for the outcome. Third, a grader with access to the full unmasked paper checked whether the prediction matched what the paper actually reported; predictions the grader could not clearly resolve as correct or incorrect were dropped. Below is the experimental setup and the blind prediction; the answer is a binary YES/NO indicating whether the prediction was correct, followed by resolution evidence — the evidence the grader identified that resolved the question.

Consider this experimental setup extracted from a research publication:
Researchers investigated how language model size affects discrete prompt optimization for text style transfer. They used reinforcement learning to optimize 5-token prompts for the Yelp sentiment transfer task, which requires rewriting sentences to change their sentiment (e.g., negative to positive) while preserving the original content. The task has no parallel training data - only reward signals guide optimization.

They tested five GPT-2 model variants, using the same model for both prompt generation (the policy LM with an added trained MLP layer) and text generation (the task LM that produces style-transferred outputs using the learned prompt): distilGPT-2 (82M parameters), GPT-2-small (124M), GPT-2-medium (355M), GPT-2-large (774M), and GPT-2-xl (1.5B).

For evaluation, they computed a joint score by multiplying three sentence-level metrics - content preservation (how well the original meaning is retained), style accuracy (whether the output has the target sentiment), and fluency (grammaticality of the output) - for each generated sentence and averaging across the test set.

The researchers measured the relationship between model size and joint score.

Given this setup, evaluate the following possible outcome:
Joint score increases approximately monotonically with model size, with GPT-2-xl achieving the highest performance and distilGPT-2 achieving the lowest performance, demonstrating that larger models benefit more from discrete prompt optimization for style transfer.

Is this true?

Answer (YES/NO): YES